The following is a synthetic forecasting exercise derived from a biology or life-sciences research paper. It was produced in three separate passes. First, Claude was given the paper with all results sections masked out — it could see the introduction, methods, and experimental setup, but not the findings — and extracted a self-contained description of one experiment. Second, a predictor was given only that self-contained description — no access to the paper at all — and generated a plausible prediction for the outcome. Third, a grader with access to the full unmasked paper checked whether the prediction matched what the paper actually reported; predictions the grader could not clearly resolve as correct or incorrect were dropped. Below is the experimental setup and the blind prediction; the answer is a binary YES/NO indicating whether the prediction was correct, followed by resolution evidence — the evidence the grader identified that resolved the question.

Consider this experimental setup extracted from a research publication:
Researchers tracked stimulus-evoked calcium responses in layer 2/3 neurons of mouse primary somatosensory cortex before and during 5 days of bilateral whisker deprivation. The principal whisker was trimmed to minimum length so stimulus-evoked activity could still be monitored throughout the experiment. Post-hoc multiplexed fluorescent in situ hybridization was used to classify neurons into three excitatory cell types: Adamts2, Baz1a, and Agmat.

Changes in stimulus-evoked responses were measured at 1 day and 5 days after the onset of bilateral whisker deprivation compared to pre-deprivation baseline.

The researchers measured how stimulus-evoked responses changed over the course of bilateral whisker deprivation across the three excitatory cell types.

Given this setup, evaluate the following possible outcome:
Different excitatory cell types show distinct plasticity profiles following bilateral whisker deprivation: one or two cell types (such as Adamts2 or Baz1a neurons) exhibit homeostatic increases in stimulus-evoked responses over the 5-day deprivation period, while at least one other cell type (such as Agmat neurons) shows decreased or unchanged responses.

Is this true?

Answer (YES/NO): NO